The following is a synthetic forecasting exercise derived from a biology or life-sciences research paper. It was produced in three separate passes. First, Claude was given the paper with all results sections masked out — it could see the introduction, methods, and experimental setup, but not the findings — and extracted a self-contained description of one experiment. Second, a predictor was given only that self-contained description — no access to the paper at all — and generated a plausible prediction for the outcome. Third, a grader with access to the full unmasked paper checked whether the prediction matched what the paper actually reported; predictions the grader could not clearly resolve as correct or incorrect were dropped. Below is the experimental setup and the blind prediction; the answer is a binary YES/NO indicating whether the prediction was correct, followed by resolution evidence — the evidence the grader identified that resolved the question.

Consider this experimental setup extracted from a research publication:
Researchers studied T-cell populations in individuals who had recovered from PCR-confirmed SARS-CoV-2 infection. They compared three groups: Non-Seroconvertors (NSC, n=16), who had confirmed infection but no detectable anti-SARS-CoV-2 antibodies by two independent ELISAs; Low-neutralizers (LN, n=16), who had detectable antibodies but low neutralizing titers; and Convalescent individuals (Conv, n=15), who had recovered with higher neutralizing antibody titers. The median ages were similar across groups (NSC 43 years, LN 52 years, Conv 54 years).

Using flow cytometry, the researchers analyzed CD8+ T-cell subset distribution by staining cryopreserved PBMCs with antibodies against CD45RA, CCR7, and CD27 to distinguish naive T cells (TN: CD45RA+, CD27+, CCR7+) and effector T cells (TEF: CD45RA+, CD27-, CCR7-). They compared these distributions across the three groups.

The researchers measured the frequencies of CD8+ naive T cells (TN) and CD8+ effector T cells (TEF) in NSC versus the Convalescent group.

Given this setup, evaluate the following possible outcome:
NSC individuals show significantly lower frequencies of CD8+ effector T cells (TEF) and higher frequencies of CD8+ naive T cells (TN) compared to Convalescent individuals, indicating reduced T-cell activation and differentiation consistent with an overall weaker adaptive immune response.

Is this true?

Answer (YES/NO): NO